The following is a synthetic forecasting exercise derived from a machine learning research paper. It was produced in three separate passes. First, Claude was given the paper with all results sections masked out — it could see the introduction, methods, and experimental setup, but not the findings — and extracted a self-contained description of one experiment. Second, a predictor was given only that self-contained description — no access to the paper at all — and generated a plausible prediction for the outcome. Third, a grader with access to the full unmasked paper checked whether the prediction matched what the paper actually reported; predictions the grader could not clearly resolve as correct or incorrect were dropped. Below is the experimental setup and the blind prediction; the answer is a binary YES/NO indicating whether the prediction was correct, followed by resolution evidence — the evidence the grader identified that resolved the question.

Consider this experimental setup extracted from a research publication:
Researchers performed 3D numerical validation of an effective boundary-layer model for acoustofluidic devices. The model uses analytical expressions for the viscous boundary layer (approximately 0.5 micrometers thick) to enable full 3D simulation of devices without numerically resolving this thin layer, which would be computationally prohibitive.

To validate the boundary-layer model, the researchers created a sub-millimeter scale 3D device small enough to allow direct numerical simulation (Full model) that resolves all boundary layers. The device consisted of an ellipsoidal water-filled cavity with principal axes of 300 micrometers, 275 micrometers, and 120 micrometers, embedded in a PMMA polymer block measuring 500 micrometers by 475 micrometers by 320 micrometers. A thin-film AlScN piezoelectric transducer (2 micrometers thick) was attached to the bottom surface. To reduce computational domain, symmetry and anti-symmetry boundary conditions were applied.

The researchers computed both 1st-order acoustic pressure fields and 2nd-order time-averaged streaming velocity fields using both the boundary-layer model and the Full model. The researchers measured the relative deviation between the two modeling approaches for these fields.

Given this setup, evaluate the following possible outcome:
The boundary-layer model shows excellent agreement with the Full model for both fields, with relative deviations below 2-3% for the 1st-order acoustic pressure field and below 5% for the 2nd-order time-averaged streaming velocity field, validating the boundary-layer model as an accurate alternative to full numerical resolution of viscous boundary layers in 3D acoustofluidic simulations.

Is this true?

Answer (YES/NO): YES